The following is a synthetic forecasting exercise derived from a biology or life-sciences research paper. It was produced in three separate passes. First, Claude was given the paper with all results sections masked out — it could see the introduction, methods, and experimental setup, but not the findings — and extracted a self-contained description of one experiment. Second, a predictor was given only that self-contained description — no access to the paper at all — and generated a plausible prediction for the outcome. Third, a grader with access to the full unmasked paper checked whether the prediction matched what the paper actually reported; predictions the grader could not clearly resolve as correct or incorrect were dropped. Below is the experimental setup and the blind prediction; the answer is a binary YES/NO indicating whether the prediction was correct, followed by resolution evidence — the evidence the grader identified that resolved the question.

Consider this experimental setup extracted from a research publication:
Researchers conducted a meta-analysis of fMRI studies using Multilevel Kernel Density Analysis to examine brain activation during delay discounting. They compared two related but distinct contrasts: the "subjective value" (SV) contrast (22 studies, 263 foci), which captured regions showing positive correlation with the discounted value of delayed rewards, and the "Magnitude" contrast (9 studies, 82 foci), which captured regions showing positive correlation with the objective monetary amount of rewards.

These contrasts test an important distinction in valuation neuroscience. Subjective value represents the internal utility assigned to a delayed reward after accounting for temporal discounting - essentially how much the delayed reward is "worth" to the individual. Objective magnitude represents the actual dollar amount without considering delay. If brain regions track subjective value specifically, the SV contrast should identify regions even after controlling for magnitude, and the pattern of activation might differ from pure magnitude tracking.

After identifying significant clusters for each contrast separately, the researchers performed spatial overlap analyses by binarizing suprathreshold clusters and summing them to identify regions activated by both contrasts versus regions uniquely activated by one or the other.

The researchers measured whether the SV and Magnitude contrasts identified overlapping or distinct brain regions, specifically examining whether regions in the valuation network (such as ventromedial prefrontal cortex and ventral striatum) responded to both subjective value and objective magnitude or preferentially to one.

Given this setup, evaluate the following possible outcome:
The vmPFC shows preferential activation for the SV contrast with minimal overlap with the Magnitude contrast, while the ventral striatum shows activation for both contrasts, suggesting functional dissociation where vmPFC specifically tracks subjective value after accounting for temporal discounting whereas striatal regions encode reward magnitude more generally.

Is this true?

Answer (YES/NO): YES